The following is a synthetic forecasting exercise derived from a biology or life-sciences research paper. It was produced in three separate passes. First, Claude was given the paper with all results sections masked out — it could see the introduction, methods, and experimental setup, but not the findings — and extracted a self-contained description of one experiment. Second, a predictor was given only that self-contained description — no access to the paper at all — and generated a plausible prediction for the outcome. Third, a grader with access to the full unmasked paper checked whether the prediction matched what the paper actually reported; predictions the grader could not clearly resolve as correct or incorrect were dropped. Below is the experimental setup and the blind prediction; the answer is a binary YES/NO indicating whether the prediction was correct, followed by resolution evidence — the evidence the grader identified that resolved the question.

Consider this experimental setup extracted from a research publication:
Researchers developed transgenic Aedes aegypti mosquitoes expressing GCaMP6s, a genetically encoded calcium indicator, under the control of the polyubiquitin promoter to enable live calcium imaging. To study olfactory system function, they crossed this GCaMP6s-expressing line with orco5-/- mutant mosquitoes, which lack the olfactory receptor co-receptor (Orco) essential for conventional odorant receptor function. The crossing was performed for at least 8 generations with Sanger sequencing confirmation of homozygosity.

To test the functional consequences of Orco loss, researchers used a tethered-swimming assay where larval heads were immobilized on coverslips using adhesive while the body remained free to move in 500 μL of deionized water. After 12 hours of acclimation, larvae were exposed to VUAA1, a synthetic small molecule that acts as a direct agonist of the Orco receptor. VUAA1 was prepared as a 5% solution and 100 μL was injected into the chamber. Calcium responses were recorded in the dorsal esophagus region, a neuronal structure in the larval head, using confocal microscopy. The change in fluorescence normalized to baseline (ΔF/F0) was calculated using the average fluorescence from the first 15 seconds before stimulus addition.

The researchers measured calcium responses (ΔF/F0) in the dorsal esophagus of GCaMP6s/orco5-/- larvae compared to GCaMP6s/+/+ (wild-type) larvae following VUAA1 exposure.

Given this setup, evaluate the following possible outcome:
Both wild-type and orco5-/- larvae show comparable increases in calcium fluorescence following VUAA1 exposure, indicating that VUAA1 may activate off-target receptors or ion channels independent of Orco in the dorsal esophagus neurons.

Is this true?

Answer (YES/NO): NO